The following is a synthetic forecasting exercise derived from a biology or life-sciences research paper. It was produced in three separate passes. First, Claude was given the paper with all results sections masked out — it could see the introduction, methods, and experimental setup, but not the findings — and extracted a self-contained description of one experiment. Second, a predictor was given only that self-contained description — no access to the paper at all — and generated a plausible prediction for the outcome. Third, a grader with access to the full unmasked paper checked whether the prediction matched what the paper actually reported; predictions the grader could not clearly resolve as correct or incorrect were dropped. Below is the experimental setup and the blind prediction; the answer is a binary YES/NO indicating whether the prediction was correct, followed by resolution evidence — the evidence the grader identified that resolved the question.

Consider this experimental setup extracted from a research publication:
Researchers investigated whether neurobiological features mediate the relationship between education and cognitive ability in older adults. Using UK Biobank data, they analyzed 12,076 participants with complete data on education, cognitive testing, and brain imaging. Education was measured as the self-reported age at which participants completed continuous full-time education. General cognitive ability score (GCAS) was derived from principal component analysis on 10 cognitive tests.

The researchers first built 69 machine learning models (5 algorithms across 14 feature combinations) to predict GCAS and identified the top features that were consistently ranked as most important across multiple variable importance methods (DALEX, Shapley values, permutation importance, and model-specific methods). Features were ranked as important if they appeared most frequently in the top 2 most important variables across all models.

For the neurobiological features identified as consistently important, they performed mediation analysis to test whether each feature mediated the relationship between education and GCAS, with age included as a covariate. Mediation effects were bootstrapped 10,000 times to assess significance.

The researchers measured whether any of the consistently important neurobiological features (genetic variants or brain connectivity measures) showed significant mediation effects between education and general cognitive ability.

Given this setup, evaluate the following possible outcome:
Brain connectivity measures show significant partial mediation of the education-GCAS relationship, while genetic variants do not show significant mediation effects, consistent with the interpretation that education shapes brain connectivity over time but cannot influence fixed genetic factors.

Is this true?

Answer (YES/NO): YES